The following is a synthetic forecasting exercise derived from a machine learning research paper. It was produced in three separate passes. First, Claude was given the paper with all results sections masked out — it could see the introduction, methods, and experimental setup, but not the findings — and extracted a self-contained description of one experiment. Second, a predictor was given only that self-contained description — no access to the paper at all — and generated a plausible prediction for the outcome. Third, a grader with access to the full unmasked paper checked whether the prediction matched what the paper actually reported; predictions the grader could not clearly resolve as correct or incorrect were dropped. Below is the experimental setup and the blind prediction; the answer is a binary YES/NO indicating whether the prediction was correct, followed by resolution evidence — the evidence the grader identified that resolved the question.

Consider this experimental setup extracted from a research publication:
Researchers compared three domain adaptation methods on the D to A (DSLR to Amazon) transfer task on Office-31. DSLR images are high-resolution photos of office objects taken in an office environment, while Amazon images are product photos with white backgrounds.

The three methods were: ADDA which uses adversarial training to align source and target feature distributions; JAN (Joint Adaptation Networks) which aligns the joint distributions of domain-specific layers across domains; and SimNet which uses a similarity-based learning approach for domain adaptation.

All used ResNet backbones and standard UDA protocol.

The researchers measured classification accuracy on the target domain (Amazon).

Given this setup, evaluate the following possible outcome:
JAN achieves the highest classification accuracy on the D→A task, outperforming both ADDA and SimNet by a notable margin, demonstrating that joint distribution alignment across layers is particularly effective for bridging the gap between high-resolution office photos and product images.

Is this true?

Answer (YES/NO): NO